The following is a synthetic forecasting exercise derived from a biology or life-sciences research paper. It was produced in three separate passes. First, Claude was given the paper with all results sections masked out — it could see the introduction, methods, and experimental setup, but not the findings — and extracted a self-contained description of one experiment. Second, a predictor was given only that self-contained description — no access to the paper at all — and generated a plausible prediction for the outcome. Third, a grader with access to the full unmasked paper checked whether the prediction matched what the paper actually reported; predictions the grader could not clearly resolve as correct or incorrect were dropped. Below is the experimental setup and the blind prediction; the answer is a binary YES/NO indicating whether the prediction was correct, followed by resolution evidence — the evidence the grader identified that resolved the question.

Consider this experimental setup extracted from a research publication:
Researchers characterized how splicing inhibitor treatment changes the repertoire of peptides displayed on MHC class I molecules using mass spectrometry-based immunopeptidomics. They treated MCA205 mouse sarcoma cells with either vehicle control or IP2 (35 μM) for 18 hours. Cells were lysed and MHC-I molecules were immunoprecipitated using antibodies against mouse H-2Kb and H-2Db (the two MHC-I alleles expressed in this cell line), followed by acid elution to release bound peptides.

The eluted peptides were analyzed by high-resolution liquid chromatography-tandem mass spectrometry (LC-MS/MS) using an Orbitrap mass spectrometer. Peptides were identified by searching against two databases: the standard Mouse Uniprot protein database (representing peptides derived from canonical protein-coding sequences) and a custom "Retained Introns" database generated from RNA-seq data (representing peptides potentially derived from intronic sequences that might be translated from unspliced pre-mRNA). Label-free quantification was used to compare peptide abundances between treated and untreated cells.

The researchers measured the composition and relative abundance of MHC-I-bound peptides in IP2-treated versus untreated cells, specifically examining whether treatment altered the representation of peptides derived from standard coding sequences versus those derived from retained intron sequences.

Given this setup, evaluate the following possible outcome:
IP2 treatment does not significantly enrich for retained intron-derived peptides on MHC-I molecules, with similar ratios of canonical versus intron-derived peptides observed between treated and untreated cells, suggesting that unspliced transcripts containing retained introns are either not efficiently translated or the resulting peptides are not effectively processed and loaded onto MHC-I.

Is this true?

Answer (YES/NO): NO